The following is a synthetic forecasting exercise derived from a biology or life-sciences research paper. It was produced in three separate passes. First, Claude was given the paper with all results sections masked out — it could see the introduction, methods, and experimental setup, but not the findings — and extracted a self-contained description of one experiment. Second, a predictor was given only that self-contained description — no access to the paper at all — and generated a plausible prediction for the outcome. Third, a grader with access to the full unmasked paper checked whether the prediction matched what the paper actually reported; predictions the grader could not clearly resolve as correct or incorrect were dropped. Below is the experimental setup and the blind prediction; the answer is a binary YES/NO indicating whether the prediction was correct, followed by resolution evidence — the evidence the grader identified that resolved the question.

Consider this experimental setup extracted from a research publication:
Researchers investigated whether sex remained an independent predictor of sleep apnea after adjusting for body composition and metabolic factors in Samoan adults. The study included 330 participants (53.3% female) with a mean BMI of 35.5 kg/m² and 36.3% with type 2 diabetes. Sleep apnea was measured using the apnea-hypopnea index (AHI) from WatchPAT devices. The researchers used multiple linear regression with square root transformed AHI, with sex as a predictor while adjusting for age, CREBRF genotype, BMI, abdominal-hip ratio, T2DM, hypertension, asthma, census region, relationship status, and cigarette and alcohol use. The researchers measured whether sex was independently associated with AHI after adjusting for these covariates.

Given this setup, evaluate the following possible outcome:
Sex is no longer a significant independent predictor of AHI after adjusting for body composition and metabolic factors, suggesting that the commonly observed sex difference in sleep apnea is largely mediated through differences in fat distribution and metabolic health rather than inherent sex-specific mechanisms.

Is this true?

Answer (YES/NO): NO